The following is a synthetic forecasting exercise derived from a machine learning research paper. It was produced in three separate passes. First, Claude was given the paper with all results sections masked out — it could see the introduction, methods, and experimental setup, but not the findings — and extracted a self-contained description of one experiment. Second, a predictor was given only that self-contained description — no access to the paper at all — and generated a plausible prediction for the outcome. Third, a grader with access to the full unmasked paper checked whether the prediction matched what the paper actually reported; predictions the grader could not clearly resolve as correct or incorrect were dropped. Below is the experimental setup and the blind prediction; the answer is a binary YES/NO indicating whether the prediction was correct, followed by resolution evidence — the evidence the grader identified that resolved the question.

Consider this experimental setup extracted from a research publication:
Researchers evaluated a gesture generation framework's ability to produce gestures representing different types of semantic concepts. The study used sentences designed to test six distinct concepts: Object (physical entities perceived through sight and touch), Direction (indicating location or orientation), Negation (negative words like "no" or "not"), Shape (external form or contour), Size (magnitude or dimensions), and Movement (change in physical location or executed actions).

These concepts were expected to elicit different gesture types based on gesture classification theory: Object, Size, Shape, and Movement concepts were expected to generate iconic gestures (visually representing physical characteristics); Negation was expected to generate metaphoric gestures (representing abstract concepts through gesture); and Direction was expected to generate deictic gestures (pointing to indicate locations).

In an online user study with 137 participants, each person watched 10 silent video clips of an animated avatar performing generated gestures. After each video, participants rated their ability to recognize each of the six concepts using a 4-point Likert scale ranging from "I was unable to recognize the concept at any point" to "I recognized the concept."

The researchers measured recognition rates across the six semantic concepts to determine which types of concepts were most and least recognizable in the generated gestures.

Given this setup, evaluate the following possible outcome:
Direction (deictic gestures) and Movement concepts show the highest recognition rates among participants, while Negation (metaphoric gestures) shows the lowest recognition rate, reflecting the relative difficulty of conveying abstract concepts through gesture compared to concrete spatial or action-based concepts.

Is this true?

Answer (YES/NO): NO